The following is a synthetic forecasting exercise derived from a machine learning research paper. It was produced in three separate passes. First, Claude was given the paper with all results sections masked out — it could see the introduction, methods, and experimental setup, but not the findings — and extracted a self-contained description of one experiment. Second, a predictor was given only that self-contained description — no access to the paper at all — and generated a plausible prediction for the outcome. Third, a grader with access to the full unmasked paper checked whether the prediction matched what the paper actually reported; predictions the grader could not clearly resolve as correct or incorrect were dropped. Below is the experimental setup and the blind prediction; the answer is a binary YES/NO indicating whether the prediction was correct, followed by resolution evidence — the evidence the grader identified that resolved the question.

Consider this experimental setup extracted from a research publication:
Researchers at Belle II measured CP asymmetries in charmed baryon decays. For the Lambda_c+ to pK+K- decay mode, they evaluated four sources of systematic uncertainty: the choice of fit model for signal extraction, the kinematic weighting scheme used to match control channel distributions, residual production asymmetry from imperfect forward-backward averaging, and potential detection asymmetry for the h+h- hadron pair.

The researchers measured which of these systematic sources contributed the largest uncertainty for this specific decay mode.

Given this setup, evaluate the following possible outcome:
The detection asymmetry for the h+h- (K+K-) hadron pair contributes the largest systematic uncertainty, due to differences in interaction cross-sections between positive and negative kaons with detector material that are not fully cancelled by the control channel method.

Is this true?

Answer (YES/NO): NO